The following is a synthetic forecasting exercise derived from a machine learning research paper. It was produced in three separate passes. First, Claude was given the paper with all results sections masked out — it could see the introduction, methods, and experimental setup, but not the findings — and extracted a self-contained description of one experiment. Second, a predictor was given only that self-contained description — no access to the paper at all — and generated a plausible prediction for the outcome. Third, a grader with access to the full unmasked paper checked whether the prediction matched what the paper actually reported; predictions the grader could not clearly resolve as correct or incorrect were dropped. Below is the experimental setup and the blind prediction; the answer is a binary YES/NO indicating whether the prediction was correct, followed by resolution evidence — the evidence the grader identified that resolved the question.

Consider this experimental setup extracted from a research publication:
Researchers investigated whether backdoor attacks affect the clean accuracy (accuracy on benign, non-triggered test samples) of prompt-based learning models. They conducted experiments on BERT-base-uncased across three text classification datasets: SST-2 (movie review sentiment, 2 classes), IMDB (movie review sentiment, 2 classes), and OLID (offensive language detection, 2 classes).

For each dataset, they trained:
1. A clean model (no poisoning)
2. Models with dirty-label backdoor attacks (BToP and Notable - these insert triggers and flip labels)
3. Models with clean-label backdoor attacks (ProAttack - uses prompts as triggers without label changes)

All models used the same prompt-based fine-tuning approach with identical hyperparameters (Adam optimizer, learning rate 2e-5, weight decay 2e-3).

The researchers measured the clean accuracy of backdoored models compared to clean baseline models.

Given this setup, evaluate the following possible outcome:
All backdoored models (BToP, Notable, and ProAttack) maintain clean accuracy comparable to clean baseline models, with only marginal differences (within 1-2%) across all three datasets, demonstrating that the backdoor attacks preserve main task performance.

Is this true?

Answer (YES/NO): YES